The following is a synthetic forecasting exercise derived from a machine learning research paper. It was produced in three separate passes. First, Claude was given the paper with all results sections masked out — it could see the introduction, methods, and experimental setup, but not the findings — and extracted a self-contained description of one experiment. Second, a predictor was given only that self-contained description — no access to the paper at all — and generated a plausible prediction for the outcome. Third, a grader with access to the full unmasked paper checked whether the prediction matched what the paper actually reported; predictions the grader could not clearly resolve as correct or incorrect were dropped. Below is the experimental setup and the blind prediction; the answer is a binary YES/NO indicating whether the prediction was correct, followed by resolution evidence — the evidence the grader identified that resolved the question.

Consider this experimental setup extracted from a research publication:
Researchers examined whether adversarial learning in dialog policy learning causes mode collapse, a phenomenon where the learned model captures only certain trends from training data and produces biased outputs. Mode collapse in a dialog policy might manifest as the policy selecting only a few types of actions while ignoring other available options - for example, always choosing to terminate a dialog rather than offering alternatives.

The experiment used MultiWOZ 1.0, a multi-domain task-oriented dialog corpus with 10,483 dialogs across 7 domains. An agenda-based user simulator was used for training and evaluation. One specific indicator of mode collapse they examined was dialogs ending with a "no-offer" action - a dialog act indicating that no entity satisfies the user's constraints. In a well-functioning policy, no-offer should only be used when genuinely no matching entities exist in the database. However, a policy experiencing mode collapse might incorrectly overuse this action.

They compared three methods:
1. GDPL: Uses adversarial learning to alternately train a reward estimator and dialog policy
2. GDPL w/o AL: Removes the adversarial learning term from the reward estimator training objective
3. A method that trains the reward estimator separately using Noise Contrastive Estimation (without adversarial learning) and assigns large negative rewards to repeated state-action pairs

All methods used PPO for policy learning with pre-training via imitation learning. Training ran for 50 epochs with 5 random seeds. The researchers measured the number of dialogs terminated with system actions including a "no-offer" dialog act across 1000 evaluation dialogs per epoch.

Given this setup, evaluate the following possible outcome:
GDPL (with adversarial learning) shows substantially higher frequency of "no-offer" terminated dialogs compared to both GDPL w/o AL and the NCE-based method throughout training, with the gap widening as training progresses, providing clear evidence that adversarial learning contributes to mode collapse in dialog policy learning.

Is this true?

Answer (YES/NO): NO